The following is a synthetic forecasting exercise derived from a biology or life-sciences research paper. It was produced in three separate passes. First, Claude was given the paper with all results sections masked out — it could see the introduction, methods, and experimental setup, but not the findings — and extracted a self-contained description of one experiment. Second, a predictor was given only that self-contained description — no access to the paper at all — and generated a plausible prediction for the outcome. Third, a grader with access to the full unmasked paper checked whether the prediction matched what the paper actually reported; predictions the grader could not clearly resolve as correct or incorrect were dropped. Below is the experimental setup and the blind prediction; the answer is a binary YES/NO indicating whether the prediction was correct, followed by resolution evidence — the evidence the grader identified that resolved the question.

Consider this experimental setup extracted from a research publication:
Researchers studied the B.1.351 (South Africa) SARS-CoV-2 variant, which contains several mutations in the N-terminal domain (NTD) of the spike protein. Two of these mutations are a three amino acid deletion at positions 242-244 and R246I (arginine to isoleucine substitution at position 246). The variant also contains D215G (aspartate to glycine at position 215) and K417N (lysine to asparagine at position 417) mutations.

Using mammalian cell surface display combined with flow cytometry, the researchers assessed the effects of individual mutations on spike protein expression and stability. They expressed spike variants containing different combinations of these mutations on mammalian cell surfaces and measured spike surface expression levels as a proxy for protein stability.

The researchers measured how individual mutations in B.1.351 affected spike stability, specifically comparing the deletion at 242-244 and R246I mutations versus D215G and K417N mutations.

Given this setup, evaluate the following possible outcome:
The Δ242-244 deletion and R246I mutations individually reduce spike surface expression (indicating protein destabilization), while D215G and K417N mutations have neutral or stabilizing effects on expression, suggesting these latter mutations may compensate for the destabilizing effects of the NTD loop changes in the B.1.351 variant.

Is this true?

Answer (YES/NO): YES